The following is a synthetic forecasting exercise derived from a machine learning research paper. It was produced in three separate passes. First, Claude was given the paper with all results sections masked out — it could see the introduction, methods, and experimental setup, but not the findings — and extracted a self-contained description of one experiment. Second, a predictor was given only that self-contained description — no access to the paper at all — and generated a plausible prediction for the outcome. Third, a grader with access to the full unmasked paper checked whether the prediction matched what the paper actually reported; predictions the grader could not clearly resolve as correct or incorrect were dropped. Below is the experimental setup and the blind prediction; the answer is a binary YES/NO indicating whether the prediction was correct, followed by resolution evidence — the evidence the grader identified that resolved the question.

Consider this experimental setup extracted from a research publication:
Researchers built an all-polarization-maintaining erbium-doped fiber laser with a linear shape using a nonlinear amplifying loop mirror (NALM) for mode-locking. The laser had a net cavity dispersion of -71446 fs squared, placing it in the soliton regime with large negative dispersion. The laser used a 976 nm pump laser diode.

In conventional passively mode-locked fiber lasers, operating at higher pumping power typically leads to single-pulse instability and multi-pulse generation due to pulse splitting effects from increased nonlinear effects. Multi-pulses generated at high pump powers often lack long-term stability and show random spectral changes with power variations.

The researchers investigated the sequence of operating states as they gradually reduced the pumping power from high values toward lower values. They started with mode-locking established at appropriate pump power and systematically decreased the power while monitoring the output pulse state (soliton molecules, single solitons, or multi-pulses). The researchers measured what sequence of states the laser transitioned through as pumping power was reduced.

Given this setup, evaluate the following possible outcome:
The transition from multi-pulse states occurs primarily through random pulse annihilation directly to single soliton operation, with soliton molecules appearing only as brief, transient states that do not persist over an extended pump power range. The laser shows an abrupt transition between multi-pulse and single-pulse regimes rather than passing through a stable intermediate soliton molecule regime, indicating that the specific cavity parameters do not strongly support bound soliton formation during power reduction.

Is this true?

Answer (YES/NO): NO